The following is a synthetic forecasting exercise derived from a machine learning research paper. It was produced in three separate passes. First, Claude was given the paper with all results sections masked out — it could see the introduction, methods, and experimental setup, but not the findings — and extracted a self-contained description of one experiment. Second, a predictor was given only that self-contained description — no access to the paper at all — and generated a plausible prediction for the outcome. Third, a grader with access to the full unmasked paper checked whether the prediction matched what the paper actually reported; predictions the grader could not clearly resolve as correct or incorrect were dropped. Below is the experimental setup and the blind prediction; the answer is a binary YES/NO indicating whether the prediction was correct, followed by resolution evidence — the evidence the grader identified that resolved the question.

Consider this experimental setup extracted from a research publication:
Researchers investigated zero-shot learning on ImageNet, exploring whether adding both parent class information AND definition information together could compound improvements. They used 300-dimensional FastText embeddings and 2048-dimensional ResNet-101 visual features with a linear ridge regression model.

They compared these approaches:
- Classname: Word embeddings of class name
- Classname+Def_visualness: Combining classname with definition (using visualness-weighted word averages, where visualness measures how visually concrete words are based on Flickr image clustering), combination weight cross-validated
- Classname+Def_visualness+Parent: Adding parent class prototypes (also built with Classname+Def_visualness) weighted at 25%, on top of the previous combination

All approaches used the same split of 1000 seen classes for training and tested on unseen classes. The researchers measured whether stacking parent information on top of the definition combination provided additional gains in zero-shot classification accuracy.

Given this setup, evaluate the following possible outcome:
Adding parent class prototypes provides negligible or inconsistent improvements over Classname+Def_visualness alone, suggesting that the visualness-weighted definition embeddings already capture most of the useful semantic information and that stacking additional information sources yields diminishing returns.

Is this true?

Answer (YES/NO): NO